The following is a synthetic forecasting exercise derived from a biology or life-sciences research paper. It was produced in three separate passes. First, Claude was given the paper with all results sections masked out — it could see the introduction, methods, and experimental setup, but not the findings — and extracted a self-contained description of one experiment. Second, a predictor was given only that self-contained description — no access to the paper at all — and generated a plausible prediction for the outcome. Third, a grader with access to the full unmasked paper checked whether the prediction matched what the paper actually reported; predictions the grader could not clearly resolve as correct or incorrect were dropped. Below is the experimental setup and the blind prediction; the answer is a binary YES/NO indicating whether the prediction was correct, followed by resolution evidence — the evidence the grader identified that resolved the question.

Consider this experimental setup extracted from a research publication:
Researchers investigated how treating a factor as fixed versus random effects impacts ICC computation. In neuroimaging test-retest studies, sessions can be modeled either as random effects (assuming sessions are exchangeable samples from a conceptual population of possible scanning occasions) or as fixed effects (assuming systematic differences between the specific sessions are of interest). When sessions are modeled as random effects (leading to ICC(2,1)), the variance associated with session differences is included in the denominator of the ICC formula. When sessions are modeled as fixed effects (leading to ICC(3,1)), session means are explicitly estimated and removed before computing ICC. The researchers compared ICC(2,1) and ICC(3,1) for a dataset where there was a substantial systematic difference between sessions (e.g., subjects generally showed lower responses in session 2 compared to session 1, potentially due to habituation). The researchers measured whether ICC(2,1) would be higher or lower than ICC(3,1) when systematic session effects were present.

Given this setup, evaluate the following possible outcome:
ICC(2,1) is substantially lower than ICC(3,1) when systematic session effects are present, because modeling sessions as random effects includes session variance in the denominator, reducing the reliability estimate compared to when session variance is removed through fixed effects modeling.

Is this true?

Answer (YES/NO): NO